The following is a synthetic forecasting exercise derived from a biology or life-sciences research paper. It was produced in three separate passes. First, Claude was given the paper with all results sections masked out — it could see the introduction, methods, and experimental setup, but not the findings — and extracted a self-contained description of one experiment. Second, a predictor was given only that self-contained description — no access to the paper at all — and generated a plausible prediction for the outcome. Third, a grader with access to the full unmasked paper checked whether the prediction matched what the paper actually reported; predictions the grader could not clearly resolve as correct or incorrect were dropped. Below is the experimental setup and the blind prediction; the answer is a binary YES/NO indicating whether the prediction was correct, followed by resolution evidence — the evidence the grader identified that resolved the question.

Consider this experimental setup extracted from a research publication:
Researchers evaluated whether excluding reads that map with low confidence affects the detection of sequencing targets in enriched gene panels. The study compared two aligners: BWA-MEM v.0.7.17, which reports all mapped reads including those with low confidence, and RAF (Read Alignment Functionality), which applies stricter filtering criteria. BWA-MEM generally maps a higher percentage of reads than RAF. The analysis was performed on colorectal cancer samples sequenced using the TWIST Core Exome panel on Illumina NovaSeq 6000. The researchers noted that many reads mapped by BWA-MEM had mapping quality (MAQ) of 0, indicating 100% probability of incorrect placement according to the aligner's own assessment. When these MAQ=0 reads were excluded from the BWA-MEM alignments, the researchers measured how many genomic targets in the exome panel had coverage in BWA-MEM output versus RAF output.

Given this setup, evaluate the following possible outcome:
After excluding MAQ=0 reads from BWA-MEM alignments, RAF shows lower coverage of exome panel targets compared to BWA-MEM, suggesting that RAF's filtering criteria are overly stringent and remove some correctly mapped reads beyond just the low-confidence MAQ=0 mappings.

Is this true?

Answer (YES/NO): NO